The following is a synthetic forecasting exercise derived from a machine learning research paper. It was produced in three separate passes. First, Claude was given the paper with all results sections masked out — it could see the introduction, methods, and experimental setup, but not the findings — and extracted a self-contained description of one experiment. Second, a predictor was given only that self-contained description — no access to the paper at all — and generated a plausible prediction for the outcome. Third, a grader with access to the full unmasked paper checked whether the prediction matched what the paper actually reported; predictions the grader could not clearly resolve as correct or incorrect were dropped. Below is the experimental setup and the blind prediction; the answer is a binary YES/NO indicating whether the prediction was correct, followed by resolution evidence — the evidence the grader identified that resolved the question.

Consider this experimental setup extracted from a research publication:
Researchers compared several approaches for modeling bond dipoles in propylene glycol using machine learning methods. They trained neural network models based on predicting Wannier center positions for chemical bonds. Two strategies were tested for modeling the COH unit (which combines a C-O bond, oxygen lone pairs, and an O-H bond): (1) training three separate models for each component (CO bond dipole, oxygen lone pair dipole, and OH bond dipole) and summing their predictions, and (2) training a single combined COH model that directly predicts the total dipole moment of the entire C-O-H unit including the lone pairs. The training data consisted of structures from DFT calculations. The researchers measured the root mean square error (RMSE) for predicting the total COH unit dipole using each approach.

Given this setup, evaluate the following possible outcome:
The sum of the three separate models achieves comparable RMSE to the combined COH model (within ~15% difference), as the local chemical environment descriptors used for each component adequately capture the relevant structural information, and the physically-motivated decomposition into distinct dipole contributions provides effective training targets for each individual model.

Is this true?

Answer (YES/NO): YES